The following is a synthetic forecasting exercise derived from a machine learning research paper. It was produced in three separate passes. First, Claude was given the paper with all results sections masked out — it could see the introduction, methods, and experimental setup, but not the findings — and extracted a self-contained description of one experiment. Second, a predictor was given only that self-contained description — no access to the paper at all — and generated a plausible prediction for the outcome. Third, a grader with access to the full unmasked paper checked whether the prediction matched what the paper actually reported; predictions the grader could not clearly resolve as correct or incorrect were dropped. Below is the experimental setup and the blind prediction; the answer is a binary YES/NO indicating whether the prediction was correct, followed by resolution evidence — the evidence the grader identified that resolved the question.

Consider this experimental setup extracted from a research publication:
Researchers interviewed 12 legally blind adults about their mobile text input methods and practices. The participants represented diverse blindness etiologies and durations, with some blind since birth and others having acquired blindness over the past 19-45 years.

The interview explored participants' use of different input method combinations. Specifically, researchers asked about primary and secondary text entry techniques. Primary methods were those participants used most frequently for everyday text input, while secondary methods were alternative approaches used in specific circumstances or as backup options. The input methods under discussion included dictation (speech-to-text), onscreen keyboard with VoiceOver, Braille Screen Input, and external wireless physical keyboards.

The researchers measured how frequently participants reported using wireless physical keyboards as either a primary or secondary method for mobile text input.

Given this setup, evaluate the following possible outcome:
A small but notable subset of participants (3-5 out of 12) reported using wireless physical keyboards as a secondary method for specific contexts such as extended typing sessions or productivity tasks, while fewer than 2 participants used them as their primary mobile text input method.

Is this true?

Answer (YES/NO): YES